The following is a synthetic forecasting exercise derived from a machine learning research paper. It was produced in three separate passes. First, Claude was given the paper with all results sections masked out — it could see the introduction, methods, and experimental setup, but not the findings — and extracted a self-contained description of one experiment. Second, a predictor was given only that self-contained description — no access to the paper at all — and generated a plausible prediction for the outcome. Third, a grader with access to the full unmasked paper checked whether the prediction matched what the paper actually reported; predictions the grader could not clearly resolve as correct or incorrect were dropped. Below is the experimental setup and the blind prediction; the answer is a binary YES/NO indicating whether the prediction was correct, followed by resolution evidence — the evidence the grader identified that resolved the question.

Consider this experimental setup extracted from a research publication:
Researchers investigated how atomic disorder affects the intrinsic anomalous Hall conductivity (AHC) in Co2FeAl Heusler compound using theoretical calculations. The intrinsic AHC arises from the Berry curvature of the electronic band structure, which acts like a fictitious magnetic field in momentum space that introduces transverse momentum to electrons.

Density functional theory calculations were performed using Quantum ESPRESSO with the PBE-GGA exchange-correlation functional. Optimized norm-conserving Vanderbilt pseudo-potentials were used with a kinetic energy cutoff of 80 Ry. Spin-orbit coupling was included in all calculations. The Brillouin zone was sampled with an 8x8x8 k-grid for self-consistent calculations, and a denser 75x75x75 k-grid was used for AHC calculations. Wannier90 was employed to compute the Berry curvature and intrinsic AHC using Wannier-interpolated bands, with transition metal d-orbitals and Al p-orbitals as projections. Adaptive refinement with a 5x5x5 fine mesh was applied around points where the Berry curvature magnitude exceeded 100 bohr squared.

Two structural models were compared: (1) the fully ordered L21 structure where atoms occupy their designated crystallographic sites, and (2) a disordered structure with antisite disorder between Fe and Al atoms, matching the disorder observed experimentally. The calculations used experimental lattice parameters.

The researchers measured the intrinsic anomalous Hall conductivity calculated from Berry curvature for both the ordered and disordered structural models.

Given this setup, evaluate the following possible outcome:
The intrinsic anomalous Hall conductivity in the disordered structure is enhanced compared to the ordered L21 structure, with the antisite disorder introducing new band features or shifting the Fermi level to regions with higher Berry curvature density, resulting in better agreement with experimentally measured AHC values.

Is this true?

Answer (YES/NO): YES